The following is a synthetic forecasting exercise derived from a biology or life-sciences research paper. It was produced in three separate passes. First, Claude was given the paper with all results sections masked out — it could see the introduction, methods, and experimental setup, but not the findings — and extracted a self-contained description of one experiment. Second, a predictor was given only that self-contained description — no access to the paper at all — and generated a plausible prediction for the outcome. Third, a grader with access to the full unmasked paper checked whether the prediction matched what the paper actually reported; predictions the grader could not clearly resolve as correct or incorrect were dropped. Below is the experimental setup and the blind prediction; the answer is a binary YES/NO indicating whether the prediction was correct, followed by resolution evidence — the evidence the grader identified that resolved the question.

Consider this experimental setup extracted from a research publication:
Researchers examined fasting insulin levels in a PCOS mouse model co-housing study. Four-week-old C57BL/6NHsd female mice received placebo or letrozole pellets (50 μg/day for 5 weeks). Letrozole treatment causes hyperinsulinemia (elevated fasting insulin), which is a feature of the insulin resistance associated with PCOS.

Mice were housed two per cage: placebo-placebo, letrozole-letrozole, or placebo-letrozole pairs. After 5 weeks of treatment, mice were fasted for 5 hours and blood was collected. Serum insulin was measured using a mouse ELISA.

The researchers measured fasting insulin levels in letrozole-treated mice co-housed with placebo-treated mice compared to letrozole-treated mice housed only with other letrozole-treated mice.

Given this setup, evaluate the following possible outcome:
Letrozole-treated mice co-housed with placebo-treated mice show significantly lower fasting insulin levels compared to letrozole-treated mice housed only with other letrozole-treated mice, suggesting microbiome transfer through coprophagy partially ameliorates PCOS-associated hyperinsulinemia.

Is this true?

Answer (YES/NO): YES